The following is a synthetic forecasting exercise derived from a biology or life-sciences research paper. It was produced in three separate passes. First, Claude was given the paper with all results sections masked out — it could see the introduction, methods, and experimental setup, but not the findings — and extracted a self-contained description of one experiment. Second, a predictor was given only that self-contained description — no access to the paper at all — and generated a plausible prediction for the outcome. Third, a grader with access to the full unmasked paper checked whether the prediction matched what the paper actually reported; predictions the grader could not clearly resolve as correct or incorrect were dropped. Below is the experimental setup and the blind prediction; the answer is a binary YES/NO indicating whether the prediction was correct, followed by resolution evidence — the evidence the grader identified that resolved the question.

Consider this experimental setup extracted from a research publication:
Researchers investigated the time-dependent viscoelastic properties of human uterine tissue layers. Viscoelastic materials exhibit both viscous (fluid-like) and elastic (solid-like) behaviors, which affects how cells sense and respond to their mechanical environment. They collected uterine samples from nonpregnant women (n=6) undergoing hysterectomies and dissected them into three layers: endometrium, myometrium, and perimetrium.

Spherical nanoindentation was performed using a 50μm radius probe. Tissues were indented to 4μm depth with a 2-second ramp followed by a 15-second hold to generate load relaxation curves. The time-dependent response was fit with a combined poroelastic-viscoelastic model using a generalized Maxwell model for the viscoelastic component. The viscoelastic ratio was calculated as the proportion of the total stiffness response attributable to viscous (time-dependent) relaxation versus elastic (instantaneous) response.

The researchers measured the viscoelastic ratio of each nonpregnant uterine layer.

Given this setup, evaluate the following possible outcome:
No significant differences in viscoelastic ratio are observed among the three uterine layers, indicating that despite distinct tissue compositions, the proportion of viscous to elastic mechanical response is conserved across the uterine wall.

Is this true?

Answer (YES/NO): NO